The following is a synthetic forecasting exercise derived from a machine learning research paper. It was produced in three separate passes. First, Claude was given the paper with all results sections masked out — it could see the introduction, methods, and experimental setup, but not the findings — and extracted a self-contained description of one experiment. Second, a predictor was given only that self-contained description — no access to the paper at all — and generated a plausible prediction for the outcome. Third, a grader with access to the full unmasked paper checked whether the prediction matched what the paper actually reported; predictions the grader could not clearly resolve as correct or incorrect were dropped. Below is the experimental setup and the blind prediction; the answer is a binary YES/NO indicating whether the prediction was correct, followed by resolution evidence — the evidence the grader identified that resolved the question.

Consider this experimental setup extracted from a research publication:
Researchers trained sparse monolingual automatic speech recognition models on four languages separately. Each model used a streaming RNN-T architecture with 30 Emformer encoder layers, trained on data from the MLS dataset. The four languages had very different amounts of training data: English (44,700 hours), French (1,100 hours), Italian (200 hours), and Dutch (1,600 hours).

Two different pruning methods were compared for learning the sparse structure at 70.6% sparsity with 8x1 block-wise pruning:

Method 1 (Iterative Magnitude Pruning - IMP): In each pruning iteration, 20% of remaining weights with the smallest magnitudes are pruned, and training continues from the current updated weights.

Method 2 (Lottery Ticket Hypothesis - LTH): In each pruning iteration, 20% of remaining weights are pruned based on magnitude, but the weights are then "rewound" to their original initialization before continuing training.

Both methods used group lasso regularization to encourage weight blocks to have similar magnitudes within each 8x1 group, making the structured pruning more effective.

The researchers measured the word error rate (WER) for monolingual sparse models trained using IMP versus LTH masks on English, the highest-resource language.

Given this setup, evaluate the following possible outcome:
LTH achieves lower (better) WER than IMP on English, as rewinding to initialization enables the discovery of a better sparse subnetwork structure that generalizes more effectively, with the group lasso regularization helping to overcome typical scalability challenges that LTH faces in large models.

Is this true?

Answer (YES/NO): NO